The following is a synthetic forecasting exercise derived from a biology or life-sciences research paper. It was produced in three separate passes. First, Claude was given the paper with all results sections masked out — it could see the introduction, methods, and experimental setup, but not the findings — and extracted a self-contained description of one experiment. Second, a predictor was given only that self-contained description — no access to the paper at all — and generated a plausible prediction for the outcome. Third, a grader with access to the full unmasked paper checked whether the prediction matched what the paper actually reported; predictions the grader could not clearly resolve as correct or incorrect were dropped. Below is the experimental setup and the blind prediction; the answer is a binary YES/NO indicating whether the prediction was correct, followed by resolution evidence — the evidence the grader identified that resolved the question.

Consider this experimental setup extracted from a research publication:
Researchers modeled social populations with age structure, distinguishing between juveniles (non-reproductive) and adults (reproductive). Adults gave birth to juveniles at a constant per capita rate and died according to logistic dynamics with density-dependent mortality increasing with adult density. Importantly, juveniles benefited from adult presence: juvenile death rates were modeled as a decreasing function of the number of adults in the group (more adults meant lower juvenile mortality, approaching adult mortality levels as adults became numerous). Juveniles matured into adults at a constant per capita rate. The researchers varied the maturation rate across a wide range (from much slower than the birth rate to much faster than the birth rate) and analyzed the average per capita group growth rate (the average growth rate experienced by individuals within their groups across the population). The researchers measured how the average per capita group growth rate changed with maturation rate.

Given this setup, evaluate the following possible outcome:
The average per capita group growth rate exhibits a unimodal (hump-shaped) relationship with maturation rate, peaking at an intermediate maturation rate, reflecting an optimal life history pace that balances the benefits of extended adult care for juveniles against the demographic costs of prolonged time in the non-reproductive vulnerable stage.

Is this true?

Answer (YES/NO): YES